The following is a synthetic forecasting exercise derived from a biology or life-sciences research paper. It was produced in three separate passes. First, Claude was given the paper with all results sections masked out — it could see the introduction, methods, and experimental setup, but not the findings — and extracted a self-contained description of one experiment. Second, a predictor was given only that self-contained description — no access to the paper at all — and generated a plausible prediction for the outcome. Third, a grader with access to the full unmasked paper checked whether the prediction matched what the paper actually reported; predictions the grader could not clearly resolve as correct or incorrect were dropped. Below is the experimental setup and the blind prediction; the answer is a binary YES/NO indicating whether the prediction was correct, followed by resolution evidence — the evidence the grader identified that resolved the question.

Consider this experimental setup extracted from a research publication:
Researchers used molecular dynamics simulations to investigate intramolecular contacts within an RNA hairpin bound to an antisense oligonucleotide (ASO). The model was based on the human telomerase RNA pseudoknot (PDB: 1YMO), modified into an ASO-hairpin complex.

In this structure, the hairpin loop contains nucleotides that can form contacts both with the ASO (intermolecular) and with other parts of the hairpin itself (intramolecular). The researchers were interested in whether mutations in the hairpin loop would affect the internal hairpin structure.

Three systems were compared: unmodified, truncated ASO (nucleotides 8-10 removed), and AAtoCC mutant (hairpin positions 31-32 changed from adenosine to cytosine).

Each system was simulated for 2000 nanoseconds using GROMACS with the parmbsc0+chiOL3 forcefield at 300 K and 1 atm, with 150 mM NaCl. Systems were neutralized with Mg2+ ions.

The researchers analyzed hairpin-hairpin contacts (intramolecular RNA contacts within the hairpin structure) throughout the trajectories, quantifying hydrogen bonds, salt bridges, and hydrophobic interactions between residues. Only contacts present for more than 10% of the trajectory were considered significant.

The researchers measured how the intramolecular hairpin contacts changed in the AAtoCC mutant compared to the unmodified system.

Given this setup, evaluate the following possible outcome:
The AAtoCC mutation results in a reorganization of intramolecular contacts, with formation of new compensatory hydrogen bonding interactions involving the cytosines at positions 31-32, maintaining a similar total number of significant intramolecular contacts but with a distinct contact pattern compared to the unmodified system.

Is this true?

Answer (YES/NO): NO